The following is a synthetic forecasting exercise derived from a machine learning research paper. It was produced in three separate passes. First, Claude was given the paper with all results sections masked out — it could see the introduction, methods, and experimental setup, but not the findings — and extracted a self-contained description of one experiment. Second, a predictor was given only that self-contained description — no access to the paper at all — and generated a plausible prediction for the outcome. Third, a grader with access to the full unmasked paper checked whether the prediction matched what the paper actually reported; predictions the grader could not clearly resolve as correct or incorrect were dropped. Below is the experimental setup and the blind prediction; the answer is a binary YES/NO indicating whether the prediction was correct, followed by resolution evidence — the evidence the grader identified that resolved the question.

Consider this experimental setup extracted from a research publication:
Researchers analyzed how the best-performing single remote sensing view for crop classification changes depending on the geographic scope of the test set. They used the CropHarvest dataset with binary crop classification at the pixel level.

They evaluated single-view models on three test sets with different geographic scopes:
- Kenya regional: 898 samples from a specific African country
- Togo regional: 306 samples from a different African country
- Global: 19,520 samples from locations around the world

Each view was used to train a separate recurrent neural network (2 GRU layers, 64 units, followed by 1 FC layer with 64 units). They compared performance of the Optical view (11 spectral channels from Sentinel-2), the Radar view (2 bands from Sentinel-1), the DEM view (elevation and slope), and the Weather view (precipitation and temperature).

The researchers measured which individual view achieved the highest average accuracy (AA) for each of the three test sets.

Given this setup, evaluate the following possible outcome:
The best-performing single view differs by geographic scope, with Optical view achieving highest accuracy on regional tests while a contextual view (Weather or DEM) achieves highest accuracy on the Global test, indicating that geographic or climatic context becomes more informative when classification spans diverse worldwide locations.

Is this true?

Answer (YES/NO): NO